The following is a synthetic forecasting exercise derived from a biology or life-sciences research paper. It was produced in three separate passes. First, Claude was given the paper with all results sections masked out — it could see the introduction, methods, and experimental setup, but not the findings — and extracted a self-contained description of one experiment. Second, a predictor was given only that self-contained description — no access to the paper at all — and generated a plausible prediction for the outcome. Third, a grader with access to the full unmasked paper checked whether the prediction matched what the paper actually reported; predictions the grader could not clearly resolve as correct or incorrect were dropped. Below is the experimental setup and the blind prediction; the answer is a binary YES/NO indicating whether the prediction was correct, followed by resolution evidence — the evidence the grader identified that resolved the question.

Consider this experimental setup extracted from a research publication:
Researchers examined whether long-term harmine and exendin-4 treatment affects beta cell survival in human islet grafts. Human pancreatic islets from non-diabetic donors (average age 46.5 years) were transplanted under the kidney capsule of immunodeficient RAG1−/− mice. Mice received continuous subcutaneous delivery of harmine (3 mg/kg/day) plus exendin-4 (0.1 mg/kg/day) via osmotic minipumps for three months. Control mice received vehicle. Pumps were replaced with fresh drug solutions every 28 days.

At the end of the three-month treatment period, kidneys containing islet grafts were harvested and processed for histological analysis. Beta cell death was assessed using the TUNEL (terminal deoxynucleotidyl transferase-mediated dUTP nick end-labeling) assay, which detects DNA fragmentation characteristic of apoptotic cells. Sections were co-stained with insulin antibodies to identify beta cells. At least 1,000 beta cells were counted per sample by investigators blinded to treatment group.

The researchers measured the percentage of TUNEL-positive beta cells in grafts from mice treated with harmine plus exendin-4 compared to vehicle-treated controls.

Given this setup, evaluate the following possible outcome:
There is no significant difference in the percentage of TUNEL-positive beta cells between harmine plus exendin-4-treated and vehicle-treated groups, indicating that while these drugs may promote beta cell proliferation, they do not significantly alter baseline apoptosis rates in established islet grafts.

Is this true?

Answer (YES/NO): YES